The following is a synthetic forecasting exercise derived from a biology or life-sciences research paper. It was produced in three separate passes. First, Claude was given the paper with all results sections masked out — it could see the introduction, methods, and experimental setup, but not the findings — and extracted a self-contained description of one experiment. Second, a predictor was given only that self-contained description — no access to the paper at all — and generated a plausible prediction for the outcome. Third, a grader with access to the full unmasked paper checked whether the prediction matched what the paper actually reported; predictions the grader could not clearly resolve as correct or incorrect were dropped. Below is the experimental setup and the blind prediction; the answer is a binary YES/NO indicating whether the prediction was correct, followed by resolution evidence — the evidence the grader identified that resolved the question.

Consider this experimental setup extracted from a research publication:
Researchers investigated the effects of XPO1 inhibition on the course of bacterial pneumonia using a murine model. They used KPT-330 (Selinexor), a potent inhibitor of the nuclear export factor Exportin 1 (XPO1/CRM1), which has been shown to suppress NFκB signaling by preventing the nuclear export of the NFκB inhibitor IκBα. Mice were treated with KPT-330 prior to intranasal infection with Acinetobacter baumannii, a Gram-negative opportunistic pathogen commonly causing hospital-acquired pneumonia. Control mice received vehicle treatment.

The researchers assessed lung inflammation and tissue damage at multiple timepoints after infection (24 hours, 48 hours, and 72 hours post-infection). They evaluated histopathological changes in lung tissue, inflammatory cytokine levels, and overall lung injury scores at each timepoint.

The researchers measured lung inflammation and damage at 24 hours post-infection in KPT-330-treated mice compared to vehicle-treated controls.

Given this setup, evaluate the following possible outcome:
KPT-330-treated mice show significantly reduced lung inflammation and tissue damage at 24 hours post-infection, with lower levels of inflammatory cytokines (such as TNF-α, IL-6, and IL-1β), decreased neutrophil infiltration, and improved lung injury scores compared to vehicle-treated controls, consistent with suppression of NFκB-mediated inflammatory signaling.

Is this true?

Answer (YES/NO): NO